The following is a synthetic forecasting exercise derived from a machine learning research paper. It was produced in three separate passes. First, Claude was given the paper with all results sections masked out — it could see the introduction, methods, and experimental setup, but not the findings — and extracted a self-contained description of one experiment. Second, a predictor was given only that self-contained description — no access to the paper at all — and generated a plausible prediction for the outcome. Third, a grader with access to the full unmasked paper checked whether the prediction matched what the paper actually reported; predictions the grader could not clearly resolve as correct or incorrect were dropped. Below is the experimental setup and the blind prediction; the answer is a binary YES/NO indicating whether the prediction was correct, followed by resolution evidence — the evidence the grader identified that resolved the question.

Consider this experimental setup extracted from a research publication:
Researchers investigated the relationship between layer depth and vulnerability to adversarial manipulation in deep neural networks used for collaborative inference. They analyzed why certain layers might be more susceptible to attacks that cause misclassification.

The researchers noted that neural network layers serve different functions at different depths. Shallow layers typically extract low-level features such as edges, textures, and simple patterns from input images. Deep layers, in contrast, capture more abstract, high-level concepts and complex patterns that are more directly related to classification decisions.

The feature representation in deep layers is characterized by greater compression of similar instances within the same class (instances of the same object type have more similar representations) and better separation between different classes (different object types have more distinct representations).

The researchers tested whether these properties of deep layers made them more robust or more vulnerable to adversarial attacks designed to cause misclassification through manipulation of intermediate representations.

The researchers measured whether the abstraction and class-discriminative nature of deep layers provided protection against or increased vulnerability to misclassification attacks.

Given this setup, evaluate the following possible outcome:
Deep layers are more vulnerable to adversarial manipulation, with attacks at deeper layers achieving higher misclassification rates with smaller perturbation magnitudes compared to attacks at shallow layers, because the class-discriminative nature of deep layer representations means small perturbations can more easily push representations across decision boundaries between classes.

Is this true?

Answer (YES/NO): YES